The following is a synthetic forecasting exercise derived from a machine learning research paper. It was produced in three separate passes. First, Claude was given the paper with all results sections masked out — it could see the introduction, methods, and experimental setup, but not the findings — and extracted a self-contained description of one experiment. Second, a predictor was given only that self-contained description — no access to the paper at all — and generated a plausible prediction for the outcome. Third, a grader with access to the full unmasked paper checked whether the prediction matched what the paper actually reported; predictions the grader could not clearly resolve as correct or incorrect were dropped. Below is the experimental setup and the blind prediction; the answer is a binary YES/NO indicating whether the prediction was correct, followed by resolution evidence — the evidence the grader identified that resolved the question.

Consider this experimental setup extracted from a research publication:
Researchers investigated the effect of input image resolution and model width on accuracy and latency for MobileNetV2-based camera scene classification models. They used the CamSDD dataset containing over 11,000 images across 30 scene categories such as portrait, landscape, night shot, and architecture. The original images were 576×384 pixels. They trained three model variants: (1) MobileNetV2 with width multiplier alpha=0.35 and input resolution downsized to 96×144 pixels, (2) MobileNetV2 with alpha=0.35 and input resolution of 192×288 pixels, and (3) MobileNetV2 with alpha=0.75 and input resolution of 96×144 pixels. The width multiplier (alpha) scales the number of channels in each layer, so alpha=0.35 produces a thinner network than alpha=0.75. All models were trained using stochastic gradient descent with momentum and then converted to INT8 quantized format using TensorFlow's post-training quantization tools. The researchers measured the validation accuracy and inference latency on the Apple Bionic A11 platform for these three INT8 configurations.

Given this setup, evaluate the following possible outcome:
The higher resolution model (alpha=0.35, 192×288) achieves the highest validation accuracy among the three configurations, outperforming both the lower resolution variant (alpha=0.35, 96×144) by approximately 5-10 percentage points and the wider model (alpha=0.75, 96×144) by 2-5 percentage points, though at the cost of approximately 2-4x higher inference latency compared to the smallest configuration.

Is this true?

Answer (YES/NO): NO